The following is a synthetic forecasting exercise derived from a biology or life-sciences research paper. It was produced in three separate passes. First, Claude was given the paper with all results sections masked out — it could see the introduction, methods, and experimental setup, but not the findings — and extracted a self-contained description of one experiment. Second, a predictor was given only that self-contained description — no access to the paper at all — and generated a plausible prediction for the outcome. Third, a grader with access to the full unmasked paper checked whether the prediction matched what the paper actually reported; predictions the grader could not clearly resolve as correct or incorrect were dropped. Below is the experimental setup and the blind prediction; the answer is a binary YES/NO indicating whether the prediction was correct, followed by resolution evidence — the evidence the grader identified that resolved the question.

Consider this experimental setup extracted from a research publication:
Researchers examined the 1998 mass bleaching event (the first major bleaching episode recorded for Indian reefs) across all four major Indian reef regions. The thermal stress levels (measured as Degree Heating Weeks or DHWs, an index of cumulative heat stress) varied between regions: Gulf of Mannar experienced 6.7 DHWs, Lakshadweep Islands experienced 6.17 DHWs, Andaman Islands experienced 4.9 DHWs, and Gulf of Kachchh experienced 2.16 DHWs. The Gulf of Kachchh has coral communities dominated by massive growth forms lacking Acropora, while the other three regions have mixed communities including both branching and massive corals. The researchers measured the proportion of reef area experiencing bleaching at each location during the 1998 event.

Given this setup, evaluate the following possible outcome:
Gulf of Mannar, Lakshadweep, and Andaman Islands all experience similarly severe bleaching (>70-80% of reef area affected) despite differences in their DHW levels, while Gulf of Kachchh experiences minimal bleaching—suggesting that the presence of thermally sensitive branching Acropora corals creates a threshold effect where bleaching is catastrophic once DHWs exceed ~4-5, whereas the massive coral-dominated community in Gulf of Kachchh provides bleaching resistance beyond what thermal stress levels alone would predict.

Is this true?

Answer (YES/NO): YES